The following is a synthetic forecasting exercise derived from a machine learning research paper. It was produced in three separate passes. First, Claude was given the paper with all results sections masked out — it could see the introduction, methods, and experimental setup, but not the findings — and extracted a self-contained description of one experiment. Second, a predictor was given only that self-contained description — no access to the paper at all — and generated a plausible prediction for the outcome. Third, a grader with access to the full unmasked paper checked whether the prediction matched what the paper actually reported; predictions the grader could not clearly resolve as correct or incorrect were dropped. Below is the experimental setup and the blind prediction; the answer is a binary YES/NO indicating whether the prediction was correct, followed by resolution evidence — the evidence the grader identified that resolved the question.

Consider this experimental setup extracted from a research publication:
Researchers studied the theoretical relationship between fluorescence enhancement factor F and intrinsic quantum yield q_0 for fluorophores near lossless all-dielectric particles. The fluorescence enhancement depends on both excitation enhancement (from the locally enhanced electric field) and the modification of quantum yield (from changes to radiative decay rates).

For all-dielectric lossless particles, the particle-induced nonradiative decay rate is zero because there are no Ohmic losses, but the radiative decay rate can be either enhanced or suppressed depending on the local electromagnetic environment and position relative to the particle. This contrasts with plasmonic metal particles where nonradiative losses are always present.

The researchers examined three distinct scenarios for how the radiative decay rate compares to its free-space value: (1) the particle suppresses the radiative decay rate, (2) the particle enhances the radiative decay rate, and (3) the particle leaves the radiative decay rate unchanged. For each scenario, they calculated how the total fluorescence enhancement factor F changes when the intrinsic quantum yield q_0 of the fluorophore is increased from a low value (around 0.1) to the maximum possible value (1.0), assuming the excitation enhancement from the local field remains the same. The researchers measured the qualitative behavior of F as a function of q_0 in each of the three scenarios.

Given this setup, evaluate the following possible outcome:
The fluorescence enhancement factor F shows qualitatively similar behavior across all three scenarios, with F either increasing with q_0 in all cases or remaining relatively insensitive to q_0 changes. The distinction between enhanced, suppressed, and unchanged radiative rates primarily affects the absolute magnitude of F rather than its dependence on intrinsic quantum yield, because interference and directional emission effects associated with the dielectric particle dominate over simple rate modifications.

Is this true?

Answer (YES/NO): NO